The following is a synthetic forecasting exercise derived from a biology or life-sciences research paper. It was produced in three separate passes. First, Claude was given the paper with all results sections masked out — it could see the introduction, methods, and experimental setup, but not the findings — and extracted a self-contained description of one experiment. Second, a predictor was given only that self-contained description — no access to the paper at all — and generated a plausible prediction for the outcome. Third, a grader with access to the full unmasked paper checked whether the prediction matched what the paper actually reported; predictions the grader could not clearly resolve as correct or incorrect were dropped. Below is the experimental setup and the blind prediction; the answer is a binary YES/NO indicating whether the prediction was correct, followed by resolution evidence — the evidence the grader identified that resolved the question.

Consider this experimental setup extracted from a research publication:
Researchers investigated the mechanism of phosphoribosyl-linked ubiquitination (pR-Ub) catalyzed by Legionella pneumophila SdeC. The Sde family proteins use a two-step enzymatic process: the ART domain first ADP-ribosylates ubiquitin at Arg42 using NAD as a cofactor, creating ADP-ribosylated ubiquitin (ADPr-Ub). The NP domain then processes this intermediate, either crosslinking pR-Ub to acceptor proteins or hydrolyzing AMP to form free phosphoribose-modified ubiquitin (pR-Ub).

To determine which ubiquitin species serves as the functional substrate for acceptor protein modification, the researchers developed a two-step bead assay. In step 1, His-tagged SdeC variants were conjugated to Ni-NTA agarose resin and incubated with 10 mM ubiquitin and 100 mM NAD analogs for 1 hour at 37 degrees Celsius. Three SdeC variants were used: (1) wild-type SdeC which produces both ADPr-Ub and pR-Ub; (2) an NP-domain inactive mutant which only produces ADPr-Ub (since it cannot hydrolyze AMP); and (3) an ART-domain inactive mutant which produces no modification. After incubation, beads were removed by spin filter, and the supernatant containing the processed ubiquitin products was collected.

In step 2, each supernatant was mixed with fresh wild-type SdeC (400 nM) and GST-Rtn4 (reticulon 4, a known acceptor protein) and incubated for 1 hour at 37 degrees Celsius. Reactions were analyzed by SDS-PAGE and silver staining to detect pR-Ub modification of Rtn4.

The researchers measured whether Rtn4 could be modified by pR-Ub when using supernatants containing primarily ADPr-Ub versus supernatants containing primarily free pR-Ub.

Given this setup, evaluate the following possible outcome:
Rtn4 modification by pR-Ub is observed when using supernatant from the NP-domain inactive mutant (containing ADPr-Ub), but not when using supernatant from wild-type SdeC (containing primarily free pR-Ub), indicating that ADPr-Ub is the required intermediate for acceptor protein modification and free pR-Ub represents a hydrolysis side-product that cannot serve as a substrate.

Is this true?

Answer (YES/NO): YES